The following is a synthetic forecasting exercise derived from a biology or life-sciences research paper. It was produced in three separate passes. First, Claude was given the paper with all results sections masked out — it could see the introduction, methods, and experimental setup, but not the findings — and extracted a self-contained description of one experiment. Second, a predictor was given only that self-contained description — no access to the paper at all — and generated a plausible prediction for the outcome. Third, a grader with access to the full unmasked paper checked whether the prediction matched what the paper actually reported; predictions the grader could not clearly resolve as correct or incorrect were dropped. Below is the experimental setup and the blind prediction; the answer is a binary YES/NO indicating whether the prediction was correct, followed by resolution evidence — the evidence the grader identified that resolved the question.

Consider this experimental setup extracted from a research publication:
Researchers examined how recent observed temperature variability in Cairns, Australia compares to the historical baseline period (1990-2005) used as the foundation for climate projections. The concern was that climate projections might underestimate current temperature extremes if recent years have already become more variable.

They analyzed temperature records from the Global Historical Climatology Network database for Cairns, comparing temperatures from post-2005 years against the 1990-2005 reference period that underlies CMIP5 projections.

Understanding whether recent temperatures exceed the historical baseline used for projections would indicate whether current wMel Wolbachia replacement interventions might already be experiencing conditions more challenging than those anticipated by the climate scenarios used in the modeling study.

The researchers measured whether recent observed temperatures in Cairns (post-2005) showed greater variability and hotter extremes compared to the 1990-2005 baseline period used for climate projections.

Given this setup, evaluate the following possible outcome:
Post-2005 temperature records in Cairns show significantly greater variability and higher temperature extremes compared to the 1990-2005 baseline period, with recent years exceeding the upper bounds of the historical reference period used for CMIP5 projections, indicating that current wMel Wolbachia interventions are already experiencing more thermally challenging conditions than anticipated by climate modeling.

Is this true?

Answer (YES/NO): YES